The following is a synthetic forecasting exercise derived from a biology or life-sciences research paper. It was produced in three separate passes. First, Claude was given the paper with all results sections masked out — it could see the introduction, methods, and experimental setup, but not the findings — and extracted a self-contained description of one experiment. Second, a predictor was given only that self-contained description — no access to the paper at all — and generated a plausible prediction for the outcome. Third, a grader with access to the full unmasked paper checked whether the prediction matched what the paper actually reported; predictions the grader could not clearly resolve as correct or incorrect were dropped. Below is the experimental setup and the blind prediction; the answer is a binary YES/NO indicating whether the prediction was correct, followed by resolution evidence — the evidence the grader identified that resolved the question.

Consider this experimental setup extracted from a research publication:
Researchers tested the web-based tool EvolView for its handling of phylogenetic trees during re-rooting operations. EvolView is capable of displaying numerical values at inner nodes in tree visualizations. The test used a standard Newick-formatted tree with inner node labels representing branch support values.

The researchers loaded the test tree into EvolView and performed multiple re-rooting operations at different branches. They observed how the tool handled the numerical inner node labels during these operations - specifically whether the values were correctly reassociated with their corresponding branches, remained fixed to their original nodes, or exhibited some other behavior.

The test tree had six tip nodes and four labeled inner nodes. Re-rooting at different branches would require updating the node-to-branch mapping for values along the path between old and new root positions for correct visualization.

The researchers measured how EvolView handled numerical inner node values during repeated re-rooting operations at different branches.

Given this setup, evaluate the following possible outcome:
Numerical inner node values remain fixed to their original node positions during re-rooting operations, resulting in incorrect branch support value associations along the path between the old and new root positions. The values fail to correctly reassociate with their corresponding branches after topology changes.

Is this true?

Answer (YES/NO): NO